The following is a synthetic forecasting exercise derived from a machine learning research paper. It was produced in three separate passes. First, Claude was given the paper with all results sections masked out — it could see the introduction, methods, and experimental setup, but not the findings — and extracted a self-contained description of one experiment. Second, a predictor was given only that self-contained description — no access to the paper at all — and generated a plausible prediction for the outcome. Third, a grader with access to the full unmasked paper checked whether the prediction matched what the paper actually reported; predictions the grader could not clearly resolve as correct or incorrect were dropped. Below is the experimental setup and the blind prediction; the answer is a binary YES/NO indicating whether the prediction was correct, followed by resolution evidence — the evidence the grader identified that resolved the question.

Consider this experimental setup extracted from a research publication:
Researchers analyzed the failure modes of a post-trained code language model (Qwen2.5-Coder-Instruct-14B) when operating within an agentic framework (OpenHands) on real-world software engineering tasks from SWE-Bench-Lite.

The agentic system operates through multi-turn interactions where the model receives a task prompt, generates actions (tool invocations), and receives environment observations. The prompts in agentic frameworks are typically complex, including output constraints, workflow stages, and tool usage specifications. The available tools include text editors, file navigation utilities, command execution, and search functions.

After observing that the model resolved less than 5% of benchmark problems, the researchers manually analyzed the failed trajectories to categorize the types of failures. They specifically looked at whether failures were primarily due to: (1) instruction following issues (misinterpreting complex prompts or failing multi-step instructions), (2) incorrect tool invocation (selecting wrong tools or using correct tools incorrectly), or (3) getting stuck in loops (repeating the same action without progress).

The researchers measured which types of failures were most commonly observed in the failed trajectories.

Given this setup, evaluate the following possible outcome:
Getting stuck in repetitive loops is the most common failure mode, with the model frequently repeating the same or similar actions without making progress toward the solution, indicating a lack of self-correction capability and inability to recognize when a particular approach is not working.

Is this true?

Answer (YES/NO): NO